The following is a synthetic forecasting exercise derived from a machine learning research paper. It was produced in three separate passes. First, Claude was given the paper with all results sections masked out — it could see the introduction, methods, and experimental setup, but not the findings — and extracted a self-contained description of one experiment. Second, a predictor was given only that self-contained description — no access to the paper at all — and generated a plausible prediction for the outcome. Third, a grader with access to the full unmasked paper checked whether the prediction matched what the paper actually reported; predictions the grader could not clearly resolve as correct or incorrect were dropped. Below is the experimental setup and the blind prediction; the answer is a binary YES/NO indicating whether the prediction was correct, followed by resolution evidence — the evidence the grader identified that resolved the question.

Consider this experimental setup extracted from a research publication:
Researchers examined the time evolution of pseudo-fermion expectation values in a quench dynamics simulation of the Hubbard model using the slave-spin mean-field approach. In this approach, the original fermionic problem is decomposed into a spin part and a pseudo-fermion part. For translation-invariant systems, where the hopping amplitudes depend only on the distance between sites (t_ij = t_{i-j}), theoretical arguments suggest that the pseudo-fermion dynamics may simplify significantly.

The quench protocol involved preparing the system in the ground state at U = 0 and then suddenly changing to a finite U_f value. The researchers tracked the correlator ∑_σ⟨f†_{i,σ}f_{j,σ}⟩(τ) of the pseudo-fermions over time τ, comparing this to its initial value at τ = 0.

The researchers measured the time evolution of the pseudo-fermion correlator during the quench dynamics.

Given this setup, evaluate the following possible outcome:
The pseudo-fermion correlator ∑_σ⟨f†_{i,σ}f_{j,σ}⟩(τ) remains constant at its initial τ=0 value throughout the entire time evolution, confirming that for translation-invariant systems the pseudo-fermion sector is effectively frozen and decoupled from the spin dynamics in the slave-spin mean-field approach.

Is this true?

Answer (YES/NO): YES